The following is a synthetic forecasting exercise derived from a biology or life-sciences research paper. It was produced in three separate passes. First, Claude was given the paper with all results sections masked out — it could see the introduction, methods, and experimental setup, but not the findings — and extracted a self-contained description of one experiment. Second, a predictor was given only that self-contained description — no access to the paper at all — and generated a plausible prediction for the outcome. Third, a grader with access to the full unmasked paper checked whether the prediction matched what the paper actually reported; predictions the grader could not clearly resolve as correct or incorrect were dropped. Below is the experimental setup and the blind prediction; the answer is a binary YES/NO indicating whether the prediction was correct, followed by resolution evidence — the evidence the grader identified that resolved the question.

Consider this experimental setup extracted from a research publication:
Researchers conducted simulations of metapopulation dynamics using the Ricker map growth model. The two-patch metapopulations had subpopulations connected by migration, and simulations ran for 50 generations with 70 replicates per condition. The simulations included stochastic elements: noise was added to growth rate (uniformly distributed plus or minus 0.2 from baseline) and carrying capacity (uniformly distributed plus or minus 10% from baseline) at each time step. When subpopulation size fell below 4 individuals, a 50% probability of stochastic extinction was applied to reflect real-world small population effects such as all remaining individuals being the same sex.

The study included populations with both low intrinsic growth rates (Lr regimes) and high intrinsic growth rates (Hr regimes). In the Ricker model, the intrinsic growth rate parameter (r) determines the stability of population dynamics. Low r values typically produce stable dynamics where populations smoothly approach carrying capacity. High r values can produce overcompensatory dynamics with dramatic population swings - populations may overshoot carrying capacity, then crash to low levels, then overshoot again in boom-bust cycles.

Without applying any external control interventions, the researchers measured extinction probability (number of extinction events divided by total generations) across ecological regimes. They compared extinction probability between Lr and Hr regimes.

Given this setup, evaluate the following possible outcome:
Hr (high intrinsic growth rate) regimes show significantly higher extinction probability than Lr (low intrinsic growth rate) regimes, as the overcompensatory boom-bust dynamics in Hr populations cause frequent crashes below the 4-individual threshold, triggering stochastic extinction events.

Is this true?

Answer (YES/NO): YES